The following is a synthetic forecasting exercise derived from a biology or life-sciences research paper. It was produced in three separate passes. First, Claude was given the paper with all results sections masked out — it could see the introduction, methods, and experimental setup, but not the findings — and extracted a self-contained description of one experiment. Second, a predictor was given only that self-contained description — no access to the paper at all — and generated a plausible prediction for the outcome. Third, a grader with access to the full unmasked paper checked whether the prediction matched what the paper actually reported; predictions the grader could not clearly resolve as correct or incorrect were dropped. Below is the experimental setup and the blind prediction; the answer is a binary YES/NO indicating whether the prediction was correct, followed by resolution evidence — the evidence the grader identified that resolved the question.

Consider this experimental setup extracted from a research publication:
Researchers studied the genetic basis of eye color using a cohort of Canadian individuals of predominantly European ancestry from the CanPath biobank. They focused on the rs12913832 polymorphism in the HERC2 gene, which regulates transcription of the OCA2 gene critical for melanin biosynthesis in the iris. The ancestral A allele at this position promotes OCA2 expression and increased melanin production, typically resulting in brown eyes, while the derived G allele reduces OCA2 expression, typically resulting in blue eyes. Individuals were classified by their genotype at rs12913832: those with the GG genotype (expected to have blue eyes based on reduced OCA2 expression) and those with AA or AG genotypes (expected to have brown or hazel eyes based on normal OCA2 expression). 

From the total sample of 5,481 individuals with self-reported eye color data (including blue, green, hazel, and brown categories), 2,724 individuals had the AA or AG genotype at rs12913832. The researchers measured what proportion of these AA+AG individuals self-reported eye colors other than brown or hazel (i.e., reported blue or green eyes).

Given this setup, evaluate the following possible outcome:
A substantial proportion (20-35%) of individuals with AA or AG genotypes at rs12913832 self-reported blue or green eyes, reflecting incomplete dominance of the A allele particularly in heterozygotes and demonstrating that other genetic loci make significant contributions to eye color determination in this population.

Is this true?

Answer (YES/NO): NO